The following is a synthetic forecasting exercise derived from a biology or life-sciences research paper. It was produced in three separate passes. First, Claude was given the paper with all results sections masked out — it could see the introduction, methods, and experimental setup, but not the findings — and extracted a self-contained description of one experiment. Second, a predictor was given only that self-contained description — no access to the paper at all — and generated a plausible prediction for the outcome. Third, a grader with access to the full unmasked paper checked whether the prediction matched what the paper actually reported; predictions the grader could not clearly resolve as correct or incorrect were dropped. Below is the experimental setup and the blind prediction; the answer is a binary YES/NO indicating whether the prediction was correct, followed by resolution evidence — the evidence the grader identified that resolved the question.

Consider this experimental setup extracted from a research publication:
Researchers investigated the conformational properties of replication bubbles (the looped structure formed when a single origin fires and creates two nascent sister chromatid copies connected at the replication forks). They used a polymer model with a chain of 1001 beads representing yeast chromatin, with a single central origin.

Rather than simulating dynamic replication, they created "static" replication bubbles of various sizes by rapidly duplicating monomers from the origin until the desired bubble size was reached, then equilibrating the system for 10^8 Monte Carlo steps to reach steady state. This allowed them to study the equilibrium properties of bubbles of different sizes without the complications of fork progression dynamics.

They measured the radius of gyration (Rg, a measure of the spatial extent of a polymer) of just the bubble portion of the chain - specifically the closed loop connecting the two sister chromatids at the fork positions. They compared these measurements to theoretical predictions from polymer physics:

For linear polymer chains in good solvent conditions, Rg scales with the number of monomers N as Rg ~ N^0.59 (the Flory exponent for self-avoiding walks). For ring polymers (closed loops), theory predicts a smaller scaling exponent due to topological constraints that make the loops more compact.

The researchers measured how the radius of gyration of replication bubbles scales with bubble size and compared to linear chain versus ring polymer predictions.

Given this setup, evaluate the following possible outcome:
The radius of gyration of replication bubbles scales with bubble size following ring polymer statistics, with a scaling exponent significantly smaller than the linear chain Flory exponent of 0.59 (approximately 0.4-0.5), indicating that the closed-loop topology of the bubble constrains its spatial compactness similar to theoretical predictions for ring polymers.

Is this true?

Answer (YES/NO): YES